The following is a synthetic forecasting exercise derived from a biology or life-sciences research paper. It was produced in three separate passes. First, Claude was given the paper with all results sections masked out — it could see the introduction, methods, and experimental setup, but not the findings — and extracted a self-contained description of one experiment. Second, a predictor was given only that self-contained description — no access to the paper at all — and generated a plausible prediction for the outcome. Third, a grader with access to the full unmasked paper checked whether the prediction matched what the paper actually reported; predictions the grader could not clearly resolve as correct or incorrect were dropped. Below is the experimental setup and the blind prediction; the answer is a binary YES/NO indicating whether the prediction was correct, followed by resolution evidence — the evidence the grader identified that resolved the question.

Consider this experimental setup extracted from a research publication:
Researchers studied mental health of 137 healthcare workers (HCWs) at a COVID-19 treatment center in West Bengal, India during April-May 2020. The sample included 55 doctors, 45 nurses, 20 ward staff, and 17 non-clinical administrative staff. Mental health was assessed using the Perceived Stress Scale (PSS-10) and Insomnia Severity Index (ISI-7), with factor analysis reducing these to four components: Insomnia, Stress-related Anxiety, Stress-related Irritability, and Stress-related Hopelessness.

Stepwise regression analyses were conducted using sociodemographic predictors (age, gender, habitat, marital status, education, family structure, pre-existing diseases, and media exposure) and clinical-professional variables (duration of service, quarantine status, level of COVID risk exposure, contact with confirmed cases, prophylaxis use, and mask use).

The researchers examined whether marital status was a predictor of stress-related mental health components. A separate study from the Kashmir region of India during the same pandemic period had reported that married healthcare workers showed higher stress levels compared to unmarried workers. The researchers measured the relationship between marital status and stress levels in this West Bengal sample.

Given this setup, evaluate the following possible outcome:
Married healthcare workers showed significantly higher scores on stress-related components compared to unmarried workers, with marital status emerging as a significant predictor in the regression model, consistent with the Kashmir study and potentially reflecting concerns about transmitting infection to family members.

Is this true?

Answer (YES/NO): NO